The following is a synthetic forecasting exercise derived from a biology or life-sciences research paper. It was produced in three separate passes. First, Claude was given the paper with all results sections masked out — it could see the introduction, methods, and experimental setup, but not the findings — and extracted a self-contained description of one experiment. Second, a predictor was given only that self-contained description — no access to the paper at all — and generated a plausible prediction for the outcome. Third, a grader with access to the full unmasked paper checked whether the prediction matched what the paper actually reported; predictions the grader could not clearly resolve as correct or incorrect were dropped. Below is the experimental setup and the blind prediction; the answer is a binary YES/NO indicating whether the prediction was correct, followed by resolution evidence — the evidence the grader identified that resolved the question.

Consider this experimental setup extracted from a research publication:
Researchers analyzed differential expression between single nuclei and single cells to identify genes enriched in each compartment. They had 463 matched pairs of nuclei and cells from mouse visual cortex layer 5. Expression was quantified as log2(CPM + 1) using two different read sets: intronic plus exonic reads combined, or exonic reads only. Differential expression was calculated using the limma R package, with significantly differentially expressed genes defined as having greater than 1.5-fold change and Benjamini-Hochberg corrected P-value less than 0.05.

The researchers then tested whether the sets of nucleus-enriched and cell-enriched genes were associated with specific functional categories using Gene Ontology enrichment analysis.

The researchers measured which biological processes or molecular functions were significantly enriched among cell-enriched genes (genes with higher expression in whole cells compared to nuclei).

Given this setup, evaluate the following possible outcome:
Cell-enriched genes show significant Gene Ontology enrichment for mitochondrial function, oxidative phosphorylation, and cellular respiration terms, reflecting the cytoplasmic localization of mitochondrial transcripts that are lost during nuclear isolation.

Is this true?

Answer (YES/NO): NO